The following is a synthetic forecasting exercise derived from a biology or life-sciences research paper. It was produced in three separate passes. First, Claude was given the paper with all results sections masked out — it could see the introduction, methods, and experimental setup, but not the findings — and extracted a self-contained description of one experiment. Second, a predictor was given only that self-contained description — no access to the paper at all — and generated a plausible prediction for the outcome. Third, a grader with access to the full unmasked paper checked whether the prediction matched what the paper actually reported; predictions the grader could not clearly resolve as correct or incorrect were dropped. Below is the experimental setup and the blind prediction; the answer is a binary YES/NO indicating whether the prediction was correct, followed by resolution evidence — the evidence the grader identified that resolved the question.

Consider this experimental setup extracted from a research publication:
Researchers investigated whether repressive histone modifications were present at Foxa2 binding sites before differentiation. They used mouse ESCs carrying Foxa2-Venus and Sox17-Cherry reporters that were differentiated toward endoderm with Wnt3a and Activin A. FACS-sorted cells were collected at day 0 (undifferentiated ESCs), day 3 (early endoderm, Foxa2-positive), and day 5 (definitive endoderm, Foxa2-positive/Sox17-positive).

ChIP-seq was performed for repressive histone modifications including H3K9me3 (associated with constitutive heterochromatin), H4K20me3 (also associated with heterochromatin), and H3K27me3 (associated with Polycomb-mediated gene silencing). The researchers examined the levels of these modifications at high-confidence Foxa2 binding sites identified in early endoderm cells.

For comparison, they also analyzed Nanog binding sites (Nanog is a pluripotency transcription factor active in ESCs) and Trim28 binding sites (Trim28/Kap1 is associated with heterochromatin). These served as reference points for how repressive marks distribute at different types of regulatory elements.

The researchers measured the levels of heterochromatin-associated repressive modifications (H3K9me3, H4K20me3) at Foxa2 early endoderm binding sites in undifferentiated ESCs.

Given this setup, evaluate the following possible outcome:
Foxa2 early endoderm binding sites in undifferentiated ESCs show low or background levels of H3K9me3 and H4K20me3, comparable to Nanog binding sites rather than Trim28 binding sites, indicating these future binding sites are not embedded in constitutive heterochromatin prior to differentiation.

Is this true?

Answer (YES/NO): YES